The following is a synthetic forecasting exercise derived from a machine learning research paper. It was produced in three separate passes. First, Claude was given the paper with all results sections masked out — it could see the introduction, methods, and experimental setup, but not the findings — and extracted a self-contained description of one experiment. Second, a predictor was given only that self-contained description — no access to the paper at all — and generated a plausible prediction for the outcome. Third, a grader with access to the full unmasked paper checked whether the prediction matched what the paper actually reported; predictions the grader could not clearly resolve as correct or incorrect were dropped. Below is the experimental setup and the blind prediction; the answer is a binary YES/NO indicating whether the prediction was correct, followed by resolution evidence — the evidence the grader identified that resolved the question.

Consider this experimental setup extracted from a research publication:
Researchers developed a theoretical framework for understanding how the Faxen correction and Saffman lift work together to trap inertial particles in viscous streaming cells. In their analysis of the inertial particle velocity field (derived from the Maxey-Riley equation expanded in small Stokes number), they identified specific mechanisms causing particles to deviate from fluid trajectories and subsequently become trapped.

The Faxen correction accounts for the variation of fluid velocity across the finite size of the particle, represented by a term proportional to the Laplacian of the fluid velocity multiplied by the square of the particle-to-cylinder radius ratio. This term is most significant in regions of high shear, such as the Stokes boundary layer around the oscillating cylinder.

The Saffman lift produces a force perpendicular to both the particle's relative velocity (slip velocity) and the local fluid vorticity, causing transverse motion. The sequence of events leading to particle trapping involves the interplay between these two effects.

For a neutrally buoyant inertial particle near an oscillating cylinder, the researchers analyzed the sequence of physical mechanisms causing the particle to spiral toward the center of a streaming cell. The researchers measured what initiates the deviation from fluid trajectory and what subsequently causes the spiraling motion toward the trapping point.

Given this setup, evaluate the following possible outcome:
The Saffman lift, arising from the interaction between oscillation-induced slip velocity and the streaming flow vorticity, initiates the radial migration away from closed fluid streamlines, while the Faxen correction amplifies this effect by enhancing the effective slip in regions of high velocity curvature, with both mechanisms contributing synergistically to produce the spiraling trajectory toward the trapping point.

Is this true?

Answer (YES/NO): NO